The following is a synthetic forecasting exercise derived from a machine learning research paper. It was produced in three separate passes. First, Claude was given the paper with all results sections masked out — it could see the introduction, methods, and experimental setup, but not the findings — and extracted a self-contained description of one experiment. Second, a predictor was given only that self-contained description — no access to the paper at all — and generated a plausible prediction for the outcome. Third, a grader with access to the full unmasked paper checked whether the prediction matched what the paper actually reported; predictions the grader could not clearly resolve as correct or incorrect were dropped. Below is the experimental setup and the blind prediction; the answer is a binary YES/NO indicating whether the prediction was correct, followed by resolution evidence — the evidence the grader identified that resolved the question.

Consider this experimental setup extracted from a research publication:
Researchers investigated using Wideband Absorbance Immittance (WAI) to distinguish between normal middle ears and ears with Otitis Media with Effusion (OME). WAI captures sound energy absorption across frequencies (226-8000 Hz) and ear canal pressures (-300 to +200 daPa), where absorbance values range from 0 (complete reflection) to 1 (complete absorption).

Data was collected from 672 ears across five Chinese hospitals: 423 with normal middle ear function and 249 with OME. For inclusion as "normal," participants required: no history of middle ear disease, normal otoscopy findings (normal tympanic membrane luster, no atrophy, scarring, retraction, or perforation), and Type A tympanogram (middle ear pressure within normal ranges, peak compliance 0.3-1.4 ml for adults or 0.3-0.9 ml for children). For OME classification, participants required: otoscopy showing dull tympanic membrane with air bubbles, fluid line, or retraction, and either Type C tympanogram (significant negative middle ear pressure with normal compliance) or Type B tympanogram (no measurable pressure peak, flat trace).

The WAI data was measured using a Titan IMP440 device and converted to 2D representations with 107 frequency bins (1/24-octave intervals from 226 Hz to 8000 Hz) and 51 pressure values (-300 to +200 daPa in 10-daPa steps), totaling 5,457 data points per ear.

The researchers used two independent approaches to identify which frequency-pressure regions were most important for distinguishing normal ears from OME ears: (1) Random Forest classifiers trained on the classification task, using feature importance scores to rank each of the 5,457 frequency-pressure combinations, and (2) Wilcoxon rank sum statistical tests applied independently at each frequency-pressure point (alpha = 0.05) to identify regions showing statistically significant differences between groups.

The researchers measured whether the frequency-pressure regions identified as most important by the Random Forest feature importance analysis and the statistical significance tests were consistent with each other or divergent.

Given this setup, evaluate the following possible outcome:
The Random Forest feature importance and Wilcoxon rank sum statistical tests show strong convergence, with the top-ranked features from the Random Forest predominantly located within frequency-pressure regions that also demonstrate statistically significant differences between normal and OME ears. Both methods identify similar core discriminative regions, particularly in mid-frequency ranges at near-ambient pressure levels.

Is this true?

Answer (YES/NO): YES